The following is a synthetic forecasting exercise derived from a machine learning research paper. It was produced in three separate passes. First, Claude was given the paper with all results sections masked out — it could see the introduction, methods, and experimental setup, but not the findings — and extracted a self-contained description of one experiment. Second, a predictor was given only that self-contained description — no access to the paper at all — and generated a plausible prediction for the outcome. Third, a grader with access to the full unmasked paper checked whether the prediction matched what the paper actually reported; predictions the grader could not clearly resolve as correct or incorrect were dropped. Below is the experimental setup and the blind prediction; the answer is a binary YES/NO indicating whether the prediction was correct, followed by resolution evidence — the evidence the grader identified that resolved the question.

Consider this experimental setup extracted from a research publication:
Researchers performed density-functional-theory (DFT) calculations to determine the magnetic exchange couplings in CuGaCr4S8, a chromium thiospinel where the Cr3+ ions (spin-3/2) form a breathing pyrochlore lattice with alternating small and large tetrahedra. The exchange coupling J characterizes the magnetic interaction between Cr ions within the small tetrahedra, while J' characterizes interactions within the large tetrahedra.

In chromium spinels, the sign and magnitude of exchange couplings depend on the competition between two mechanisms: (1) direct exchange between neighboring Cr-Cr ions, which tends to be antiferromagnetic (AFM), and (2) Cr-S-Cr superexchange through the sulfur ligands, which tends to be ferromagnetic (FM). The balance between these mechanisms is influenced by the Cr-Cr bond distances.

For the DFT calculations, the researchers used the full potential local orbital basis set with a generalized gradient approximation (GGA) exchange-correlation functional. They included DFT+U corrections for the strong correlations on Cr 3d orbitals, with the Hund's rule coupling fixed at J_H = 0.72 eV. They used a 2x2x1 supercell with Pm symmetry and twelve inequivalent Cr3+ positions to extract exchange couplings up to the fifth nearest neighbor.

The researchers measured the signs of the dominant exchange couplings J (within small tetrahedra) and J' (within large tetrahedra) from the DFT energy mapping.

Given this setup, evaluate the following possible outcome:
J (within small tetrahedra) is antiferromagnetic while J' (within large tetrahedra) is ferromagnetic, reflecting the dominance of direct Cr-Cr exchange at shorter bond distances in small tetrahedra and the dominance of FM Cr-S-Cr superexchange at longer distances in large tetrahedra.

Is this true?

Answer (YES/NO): YES